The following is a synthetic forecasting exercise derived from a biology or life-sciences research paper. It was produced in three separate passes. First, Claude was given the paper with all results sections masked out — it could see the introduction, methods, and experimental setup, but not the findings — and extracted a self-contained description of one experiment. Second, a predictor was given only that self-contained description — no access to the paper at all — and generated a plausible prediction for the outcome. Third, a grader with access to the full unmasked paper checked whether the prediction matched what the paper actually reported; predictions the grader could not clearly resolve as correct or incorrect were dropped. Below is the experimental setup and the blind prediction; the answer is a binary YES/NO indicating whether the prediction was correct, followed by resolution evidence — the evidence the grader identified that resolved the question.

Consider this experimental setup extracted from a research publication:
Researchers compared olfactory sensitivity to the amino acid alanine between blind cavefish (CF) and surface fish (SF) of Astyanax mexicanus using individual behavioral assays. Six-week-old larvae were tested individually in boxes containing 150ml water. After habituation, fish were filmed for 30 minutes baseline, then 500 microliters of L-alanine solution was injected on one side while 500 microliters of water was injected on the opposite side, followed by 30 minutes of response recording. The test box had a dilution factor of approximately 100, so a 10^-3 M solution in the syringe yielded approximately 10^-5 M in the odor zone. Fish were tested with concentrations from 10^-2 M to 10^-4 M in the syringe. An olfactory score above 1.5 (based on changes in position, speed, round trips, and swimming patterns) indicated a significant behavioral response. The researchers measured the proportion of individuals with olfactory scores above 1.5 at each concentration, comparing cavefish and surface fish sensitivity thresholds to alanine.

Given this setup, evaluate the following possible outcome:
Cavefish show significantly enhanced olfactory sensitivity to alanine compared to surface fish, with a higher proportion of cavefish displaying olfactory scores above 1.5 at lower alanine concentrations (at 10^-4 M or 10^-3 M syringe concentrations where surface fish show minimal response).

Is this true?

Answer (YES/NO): YES